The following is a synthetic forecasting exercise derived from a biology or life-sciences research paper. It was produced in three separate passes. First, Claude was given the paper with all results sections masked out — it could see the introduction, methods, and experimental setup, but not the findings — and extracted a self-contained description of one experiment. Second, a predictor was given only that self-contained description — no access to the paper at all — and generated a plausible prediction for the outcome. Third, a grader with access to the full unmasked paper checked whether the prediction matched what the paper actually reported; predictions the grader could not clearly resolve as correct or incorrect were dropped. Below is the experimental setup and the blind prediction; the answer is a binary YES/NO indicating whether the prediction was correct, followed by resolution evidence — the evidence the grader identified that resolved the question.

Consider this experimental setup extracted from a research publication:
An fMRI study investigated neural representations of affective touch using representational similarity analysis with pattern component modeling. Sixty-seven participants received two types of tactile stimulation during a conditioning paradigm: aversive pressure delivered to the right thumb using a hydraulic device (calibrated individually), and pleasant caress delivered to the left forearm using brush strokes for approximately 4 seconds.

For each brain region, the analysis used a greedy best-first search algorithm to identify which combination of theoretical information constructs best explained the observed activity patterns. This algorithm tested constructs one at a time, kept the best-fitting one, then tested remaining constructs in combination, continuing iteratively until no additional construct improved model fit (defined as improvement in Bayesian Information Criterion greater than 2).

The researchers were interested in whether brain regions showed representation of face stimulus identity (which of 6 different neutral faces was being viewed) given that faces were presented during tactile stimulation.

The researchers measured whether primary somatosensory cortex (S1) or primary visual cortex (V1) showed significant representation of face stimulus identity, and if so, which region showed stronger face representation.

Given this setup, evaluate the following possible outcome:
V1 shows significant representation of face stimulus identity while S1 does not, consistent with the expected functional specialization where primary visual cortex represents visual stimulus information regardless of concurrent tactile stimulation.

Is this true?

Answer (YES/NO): NO